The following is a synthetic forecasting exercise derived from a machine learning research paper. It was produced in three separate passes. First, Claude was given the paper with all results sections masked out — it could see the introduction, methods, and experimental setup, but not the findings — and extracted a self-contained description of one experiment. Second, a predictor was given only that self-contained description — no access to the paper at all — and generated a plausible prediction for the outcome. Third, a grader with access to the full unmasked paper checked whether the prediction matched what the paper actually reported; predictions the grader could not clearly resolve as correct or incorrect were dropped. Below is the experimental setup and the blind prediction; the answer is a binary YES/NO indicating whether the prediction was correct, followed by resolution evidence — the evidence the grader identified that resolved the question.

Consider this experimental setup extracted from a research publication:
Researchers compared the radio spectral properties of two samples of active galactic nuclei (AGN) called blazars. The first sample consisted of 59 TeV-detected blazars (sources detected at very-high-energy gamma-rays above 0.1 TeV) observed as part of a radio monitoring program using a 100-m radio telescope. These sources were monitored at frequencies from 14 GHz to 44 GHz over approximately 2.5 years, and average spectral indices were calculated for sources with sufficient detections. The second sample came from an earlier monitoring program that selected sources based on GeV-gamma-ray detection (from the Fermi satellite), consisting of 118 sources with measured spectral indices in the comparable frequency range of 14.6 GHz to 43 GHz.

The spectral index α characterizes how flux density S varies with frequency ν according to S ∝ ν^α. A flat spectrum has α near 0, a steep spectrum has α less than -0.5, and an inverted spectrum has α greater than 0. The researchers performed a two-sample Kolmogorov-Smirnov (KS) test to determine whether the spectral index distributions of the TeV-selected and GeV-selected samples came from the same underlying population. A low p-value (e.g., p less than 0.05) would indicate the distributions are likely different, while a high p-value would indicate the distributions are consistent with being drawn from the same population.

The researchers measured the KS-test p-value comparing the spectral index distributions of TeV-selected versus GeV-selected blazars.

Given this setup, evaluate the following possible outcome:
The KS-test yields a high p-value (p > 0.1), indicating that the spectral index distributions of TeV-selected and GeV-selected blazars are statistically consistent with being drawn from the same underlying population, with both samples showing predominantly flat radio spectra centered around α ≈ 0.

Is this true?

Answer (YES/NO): YES